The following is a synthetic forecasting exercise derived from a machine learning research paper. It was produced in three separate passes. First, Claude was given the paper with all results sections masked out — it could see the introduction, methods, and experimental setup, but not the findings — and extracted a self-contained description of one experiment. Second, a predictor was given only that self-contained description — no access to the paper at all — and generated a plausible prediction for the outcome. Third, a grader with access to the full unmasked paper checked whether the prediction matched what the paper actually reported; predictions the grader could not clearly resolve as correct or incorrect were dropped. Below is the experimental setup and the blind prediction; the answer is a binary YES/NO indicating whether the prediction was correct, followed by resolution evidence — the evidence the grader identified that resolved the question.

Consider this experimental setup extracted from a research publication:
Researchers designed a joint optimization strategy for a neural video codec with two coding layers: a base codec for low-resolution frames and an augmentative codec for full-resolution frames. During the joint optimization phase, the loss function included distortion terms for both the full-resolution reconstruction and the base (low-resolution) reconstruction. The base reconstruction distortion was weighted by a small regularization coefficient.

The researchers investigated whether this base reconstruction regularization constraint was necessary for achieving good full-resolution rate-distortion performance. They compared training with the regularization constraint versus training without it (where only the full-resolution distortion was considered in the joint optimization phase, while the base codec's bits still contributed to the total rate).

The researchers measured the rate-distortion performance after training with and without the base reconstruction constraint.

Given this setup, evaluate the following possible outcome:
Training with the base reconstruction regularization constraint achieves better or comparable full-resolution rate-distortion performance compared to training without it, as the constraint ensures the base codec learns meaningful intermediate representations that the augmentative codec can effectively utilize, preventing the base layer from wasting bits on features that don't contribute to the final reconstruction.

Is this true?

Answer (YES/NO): YES